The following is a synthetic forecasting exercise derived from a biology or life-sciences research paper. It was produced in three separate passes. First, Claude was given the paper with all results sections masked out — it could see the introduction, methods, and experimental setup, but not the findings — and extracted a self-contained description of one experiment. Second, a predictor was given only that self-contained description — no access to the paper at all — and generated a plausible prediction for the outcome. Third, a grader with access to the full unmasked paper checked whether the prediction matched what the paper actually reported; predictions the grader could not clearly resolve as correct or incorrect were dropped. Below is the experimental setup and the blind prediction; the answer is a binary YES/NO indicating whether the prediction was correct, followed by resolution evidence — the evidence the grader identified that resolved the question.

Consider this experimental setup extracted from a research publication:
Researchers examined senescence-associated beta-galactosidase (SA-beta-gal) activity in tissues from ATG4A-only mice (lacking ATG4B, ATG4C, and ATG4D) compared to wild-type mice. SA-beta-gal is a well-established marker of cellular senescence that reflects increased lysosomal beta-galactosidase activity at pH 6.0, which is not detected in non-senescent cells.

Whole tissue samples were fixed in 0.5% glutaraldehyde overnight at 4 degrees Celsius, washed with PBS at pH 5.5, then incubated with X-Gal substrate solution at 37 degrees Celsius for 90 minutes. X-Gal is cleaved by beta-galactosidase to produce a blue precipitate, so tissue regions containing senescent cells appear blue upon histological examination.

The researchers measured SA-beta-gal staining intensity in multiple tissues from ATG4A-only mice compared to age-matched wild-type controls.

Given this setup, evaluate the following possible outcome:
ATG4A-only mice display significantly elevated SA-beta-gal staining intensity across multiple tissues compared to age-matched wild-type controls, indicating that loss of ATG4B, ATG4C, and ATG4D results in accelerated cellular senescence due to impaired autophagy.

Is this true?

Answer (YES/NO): NO